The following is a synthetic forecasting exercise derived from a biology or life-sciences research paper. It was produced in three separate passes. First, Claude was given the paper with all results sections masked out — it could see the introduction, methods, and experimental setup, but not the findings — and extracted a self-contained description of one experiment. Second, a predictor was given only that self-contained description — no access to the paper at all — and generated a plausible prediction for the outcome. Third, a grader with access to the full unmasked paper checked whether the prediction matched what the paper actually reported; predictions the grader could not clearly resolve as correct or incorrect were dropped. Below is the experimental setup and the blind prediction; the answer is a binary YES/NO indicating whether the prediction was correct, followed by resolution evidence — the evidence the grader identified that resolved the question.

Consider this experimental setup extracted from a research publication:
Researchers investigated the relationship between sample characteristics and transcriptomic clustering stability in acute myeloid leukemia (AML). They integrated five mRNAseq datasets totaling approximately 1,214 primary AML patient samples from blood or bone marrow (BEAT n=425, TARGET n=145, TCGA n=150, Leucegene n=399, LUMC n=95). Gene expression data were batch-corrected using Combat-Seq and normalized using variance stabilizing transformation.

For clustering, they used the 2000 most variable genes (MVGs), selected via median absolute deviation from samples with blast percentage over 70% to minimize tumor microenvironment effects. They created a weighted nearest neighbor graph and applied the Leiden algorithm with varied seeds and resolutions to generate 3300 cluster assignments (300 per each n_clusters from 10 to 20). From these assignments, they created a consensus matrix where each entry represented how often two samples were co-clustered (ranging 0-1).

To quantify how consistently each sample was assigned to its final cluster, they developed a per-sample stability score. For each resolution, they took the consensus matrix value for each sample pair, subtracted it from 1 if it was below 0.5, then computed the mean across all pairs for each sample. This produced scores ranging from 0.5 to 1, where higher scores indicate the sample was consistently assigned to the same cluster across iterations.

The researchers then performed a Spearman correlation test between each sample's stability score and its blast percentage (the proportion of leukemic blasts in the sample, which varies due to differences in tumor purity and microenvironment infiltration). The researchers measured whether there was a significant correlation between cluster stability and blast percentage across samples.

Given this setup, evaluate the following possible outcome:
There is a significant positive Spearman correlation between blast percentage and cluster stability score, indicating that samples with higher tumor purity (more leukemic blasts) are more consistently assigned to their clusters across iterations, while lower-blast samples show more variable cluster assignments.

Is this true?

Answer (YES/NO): YES